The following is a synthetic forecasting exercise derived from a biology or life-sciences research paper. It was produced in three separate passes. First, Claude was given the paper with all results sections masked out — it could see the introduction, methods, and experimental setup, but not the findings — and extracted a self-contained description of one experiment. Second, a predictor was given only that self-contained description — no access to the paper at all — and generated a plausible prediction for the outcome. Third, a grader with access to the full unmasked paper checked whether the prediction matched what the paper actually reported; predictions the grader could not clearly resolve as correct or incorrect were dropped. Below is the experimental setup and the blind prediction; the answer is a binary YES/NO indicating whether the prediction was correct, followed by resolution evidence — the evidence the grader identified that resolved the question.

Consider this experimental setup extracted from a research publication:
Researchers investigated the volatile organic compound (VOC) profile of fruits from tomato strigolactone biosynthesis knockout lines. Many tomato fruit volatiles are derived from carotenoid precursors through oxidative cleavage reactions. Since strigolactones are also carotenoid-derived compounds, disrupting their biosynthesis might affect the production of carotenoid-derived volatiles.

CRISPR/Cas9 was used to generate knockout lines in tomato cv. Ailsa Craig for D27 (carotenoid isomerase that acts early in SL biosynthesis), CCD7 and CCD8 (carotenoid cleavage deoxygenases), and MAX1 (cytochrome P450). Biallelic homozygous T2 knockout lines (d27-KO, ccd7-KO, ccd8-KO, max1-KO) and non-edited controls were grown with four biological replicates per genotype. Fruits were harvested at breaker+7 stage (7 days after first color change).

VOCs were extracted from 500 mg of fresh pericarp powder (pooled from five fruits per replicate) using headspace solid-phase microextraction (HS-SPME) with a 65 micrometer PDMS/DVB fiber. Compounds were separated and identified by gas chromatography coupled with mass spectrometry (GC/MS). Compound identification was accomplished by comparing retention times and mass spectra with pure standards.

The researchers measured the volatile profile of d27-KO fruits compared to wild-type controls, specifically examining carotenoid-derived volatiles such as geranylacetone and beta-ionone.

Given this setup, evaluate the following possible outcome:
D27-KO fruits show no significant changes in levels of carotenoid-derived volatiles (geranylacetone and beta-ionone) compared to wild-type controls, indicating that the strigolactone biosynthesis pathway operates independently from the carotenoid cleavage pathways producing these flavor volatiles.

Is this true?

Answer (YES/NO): YES